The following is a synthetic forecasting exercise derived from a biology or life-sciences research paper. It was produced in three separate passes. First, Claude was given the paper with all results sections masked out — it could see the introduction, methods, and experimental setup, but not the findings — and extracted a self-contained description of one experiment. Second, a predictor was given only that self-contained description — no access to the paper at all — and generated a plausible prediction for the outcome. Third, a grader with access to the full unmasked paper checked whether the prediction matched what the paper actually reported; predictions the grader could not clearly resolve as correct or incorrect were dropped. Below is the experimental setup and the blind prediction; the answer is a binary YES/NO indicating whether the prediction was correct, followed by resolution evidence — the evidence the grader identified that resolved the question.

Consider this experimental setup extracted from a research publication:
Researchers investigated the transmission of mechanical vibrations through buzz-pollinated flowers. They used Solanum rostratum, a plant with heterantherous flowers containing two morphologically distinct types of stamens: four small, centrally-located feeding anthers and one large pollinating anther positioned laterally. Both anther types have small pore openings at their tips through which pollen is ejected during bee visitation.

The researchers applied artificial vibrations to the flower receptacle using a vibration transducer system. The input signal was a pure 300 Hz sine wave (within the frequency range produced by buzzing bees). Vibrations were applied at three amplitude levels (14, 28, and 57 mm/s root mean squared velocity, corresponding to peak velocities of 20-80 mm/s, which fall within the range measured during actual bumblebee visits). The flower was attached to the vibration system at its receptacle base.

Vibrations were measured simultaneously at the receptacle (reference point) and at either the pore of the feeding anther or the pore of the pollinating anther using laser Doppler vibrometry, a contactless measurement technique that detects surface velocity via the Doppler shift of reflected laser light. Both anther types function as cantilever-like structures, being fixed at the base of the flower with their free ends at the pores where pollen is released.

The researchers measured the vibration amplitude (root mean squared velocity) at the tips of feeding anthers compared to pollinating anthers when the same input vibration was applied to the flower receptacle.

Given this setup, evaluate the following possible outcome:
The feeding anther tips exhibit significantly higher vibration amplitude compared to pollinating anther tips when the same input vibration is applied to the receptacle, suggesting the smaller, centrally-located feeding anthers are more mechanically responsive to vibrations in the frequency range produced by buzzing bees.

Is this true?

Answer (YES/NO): NO